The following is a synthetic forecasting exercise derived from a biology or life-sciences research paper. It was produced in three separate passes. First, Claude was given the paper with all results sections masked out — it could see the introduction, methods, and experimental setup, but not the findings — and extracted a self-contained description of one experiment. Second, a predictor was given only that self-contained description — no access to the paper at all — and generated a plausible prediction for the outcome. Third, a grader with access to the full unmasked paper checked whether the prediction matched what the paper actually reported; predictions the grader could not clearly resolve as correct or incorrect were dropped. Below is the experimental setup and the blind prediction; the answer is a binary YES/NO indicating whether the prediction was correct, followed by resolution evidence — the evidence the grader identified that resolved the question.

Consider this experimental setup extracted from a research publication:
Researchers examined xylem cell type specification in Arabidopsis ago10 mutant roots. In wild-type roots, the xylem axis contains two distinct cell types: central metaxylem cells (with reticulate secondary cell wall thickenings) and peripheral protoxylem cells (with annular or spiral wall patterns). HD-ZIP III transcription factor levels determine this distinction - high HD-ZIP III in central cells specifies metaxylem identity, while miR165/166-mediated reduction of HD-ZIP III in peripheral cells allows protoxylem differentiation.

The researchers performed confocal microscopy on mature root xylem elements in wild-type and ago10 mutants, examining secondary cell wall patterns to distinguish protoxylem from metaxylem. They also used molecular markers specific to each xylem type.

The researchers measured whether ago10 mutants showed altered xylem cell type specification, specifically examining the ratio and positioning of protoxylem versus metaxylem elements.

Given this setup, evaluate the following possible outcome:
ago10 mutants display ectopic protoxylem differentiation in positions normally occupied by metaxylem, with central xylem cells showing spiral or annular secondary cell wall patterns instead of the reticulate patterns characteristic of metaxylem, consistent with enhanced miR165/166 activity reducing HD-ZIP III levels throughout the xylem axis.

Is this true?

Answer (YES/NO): NO